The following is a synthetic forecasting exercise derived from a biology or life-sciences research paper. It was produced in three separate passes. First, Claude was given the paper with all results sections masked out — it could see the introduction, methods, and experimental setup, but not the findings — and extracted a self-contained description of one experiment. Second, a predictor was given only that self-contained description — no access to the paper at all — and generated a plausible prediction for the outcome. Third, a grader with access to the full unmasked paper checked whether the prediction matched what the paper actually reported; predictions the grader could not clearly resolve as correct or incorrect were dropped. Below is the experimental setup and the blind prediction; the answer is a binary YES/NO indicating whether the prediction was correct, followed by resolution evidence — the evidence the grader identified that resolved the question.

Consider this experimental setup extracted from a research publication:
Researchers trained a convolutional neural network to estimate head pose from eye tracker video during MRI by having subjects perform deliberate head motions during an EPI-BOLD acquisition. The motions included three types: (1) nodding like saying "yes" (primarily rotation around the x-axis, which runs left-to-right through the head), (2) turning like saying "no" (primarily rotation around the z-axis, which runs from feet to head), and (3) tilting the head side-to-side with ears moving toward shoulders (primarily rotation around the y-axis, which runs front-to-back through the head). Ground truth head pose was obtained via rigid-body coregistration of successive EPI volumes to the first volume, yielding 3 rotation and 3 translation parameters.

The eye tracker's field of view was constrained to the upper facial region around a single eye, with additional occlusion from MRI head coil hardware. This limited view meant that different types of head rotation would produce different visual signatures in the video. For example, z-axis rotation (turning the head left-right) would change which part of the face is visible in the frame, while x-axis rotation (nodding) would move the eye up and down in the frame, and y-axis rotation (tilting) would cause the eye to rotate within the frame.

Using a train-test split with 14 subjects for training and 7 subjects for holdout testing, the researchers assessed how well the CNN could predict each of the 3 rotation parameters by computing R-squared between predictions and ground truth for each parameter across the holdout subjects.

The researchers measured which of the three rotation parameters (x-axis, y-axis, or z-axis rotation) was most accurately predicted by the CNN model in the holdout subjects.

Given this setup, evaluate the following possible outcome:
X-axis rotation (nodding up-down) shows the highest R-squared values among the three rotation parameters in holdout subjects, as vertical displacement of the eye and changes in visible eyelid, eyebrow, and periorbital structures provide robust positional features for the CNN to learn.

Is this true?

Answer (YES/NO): YES